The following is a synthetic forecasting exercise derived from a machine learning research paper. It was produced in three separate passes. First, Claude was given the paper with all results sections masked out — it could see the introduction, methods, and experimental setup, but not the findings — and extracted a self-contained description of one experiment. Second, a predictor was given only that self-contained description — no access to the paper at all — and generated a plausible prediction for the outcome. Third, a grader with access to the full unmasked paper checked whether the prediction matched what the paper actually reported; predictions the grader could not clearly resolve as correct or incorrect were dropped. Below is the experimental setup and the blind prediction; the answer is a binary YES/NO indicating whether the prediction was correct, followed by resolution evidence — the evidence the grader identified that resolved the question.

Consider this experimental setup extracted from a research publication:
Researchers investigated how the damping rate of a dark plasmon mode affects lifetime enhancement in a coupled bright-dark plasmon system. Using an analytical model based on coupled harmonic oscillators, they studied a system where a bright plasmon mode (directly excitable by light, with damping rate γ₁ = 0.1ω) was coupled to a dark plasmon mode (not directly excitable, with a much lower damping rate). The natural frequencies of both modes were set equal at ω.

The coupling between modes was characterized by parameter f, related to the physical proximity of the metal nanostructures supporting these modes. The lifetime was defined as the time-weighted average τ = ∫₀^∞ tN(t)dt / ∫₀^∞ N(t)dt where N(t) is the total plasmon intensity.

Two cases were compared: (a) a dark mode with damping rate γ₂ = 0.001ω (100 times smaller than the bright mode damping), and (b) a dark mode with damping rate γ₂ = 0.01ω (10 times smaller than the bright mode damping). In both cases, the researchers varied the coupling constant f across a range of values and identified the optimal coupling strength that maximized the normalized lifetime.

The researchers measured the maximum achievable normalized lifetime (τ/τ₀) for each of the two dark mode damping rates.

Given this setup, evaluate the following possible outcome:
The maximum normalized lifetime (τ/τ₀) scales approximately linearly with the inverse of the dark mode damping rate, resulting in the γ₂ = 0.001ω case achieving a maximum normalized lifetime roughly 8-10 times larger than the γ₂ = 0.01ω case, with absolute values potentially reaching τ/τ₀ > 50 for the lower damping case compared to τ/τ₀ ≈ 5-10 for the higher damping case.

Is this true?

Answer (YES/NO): NO